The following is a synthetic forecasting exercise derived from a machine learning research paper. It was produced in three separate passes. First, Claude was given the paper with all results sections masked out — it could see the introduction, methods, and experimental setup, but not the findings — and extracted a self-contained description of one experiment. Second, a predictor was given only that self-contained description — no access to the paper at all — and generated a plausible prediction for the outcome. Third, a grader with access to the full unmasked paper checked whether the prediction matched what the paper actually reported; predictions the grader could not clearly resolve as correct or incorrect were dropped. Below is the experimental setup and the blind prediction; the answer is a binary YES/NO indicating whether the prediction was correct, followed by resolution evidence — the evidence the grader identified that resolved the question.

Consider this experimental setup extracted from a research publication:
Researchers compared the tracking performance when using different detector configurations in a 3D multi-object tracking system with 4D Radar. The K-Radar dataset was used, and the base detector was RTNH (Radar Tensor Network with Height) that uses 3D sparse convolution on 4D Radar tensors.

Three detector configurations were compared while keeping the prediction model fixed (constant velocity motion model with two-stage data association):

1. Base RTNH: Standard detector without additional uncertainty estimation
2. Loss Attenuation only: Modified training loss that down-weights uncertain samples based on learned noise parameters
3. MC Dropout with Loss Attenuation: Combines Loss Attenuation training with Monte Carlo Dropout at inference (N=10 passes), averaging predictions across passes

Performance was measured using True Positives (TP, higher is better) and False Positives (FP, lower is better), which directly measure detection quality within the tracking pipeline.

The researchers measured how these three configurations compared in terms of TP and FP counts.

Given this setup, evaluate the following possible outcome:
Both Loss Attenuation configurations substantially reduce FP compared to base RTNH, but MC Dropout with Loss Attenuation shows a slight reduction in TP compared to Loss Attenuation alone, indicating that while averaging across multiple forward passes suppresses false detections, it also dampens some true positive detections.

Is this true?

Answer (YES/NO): NO